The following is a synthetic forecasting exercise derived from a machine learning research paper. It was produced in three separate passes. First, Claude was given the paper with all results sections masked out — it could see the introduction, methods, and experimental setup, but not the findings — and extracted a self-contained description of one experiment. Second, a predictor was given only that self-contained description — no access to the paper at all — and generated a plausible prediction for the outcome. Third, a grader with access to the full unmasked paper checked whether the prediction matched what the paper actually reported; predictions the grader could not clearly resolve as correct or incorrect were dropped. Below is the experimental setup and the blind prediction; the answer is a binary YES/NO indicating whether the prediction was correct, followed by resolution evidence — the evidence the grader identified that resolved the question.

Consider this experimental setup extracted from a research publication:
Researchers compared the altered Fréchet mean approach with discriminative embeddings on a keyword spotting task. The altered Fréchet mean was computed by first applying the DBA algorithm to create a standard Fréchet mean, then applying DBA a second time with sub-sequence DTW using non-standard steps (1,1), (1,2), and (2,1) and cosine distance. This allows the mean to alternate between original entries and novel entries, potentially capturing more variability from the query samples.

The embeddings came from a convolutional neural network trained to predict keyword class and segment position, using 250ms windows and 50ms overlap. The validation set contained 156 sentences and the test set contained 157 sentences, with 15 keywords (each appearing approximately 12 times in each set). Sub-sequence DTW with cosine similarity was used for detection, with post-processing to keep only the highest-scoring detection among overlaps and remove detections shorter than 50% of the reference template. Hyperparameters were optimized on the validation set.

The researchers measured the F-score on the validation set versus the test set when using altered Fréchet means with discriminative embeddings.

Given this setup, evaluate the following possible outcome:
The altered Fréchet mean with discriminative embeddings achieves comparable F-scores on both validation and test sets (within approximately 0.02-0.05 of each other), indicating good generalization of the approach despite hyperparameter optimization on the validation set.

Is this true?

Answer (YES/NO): NO